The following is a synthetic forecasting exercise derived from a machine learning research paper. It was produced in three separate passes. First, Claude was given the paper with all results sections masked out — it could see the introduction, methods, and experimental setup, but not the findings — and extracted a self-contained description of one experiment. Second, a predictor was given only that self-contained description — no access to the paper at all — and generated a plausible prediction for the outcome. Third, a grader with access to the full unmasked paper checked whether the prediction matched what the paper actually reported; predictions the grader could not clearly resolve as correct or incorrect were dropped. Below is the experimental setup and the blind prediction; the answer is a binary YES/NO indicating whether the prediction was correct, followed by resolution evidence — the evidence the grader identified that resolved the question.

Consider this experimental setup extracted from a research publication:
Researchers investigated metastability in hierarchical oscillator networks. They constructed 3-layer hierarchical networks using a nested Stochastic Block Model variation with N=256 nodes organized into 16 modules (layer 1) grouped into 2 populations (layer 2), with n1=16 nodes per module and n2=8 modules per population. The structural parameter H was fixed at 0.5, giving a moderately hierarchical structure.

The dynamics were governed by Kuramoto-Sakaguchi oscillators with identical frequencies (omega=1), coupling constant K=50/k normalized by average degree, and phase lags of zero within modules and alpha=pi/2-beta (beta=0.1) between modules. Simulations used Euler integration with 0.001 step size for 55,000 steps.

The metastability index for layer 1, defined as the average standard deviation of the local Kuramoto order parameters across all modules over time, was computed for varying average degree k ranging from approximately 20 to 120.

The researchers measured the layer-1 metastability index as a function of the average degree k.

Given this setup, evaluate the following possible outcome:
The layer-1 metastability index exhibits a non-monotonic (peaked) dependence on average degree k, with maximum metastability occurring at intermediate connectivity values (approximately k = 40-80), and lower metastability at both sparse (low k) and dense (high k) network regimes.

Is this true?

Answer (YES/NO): NO